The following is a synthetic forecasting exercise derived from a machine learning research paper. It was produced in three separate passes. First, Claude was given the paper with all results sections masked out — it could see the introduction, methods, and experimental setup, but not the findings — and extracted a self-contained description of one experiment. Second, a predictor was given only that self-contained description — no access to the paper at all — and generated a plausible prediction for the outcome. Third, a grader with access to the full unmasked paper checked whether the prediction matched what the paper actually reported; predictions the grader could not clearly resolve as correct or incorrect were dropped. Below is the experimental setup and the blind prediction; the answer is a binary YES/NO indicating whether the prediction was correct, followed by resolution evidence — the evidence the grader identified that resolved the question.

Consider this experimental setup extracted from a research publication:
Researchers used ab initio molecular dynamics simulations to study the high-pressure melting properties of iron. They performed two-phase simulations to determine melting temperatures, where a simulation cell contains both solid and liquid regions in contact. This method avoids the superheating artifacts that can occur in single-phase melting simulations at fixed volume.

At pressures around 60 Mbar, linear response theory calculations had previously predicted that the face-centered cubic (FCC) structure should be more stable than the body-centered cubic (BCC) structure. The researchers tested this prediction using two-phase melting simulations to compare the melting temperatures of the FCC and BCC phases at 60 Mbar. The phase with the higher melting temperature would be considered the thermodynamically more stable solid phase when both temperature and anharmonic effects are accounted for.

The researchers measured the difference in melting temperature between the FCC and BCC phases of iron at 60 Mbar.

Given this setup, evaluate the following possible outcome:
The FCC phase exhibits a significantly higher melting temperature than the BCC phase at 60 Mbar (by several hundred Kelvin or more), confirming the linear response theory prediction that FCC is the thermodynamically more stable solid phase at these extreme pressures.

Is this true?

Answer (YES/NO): YES